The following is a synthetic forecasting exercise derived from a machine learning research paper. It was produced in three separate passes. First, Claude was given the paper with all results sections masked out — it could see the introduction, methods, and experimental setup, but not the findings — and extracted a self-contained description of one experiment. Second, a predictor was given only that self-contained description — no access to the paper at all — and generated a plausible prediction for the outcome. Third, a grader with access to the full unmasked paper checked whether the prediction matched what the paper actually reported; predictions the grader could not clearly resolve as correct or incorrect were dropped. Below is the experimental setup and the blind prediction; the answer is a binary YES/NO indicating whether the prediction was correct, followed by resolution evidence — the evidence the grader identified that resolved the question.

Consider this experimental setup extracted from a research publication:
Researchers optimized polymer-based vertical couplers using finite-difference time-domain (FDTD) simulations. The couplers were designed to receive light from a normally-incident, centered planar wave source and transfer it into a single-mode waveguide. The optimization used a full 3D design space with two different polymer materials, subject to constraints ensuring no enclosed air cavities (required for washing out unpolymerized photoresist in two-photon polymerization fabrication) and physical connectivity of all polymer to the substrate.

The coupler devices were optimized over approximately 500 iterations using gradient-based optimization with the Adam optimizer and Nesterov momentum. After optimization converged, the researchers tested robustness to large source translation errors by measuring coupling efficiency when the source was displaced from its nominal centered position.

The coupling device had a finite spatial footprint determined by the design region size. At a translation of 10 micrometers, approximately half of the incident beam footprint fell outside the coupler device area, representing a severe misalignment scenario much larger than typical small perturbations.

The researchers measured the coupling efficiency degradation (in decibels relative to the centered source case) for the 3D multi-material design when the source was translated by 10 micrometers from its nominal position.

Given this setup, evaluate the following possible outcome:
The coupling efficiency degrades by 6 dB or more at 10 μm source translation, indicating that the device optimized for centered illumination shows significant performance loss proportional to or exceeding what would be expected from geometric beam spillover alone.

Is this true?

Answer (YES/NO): YES